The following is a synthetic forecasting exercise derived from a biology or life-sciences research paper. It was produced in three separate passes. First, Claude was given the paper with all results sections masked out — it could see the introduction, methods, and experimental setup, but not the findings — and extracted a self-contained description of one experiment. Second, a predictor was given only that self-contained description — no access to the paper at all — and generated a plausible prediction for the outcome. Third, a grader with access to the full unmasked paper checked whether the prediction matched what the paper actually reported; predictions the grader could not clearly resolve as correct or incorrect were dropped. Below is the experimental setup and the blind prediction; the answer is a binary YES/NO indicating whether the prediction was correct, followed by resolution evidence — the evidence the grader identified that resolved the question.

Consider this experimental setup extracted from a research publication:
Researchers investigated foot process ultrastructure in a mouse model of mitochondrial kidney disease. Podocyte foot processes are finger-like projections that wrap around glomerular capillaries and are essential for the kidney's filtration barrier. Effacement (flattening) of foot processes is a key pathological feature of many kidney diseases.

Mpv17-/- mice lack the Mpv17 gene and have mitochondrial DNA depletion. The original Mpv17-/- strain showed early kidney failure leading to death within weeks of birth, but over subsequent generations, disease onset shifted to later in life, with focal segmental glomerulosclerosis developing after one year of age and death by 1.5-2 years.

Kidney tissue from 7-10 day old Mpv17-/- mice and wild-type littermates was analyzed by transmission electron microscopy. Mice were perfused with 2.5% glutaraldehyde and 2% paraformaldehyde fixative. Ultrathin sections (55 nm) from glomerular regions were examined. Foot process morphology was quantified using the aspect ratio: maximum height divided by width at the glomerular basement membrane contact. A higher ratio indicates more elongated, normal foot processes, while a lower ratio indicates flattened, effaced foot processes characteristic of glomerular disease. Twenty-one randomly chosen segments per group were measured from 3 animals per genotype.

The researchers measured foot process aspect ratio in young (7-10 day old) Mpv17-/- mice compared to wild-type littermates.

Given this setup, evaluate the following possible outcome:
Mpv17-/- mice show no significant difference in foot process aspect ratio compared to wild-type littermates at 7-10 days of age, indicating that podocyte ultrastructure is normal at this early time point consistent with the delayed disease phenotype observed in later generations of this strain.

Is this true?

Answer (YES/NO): NO